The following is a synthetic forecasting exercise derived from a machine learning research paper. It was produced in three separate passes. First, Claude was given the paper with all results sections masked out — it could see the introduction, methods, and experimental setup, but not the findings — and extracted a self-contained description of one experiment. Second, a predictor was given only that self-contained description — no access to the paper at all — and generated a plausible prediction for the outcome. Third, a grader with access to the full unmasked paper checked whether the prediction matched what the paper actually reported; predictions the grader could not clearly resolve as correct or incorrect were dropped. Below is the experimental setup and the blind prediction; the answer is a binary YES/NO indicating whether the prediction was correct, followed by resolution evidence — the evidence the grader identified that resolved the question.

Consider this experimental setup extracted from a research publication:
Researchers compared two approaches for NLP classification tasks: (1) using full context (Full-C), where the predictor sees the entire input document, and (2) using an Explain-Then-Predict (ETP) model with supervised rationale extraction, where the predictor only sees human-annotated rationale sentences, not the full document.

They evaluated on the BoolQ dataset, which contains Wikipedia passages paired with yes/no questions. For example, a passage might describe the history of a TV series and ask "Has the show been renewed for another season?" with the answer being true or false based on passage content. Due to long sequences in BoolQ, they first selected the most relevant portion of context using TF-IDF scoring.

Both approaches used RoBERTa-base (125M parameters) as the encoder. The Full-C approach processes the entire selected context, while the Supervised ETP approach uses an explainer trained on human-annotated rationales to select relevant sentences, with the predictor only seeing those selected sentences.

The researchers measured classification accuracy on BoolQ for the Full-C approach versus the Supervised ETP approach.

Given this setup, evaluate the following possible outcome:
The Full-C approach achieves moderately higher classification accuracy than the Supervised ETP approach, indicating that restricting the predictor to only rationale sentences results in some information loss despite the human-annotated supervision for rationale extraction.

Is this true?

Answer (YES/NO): NO